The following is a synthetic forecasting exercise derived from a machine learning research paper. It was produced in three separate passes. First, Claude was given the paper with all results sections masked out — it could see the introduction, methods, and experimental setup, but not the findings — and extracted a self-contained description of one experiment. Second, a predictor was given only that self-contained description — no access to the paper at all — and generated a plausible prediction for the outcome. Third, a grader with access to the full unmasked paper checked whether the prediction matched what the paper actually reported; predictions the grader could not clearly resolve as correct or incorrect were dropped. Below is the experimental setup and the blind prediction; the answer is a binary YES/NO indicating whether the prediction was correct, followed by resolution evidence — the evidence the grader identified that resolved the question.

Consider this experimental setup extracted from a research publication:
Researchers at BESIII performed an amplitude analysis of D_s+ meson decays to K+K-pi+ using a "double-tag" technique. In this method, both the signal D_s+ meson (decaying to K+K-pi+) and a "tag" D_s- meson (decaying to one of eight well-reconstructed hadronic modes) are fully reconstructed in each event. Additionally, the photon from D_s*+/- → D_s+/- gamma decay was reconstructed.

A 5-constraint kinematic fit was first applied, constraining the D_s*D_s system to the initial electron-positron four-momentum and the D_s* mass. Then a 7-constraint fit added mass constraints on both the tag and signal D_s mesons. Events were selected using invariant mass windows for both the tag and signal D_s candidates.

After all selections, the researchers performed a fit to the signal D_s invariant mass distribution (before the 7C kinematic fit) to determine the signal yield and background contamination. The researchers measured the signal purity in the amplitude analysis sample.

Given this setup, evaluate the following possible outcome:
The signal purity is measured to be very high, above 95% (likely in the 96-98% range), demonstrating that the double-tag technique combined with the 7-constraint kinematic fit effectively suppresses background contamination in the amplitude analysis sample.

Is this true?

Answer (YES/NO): NO